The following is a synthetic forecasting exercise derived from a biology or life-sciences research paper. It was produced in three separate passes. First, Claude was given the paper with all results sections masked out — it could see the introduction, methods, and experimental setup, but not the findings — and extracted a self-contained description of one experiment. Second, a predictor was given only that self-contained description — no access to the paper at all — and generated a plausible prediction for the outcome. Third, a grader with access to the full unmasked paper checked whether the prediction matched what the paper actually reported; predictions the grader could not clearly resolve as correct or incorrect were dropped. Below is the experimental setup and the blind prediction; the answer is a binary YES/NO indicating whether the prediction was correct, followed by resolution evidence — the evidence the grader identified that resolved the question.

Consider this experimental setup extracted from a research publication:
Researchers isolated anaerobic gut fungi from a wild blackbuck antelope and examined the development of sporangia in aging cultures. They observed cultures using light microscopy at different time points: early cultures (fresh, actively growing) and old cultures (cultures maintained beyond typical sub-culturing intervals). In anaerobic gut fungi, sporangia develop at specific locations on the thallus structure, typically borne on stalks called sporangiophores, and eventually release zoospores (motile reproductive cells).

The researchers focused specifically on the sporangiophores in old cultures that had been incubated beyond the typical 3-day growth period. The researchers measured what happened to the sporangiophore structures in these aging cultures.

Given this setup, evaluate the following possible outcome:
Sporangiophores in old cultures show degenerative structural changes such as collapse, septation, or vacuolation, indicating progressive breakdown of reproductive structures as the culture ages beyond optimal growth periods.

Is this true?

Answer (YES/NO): NO